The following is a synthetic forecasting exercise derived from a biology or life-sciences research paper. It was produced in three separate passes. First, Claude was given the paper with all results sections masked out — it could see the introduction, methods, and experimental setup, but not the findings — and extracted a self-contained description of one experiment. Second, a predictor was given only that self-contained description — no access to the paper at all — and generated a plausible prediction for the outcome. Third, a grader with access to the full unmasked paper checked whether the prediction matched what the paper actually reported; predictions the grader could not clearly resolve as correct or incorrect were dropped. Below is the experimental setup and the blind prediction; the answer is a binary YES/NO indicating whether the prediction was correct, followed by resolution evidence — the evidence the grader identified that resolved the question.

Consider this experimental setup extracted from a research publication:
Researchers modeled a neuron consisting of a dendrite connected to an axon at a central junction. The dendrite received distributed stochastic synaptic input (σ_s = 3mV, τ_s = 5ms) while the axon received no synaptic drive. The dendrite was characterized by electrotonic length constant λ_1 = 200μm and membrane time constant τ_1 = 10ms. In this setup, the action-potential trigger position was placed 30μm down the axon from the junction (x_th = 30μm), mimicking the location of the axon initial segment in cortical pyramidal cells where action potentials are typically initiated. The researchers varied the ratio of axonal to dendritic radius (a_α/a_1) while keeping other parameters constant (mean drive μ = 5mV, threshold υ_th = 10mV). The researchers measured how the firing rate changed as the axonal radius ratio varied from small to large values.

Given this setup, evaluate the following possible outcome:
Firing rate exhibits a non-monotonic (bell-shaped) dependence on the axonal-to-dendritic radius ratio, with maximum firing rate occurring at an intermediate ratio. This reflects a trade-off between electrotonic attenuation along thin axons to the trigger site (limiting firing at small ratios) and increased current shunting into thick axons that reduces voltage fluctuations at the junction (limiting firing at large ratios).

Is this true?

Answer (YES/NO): YES